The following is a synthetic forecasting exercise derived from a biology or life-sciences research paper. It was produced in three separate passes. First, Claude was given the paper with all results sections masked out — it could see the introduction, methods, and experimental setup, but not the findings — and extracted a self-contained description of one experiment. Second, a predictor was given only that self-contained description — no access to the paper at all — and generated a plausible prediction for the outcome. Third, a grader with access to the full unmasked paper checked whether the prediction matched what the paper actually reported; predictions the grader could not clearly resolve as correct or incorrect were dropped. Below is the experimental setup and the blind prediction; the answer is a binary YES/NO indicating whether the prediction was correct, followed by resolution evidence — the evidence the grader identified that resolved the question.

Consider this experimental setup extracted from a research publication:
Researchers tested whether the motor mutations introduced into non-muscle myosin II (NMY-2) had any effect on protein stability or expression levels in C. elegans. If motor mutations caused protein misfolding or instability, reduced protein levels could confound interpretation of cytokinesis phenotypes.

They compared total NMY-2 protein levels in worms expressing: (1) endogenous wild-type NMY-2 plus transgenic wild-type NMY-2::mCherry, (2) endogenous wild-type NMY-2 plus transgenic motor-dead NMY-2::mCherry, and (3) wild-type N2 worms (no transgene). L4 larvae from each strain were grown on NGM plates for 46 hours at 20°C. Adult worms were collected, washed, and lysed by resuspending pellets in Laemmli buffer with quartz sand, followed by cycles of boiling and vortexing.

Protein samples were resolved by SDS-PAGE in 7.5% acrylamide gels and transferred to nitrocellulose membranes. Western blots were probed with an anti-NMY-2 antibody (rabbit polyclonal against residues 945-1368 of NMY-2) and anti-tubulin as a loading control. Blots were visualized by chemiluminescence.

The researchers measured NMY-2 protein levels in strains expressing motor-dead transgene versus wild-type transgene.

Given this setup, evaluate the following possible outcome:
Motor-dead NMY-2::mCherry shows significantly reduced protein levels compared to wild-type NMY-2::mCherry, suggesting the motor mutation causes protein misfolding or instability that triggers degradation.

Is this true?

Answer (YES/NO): NO